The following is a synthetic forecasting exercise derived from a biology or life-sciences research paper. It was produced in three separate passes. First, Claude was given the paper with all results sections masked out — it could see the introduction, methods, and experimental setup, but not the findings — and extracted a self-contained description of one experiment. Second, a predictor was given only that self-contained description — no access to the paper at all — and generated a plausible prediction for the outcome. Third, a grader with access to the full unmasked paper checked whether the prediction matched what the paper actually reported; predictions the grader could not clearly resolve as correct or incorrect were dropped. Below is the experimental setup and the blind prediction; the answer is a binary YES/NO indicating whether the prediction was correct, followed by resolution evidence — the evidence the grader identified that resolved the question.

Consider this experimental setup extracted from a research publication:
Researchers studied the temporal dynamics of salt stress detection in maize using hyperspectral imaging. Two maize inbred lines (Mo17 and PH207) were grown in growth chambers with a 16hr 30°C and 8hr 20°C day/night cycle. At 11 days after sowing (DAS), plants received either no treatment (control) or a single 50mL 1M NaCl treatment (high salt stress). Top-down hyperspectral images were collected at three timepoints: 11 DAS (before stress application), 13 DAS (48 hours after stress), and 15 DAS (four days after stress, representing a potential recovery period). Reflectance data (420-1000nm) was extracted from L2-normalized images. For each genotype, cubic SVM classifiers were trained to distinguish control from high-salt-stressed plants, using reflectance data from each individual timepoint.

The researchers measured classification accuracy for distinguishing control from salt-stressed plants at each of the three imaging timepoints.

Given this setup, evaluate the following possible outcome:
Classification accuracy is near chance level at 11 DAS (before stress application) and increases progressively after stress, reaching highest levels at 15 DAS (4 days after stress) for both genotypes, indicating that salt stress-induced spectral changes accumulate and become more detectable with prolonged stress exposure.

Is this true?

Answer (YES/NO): YES